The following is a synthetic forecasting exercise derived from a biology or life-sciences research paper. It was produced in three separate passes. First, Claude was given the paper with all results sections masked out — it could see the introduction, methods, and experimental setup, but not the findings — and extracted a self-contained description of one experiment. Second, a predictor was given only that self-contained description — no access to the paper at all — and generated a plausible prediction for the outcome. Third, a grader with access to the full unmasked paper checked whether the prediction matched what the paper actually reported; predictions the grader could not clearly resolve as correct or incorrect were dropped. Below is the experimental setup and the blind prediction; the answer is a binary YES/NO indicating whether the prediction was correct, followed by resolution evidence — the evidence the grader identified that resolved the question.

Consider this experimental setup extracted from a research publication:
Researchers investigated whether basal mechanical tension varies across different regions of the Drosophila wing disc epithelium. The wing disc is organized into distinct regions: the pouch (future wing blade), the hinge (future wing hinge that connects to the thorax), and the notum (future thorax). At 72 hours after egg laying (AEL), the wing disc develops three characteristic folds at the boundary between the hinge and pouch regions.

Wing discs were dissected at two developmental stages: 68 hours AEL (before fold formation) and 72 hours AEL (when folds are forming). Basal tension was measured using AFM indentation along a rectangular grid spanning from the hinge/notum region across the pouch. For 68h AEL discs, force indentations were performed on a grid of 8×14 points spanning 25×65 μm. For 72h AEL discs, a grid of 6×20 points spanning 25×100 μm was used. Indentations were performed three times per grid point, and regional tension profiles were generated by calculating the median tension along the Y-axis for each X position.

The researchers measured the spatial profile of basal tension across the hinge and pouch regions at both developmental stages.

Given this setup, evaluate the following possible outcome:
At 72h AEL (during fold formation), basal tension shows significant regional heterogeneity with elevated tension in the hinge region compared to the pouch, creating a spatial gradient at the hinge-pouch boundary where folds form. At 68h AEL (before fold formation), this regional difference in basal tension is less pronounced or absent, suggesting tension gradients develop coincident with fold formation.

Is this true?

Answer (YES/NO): NO